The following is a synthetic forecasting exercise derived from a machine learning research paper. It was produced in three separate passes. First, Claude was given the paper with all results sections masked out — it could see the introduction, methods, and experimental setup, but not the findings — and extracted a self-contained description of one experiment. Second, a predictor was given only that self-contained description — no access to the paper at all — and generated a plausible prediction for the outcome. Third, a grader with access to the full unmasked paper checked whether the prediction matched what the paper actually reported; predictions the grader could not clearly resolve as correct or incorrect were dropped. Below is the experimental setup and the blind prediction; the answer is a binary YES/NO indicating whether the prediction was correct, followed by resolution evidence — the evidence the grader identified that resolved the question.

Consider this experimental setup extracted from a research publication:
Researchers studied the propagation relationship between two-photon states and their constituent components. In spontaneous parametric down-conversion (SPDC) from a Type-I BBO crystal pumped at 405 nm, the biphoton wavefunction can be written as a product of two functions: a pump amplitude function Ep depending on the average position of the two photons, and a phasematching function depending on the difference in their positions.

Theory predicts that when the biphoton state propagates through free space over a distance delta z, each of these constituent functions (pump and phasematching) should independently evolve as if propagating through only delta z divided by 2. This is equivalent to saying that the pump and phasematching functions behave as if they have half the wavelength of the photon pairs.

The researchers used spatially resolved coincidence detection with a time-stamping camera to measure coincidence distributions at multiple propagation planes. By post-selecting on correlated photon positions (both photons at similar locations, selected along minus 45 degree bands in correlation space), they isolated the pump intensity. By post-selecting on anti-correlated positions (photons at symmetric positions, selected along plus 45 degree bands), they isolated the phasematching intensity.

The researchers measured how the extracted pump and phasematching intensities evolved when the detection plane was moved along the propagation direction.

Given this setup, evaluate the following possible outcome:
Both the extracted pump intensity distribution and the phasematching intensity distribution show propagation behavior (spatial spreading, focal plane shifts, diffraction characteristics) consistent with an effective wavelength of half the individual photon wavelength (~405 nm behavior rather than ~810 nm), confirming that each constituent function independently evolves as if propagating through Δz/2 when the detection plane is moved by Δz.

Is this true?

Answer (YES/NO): YES